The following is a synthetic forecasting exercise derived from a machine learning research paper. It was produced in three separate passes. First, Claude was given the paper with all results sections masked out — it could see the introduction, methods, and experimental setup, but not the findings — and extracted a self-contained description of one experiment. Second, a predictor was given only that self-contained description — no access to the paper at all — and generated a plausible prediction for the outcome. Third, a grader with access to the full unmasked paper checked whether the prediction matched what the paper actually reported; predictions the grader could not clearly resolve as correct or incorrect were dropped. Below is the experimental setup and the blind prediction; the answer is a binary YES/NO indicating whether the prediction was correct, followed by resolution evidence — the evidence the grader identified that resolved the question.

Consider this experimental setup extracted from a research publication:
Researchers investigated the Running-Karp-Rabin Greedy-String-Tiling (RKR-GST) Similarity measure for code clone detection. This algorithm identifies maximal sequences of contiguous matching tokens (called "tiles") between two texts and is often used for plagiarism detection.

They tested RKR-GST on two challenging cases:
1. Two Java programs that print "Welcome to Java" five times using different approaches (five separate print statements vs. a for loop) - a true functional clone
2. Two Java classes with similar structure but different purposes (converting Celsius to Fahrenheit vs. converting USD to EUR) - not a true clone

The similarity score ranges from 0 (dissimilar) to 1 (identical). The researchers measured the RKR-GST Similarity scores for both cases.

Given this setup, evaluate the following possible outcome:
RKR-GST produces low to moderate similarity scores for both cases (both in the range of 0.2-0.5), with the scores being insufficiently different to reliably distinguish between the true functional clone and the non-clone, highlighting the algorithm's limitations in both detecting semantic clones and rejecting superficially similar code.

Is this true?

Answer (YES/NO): NO